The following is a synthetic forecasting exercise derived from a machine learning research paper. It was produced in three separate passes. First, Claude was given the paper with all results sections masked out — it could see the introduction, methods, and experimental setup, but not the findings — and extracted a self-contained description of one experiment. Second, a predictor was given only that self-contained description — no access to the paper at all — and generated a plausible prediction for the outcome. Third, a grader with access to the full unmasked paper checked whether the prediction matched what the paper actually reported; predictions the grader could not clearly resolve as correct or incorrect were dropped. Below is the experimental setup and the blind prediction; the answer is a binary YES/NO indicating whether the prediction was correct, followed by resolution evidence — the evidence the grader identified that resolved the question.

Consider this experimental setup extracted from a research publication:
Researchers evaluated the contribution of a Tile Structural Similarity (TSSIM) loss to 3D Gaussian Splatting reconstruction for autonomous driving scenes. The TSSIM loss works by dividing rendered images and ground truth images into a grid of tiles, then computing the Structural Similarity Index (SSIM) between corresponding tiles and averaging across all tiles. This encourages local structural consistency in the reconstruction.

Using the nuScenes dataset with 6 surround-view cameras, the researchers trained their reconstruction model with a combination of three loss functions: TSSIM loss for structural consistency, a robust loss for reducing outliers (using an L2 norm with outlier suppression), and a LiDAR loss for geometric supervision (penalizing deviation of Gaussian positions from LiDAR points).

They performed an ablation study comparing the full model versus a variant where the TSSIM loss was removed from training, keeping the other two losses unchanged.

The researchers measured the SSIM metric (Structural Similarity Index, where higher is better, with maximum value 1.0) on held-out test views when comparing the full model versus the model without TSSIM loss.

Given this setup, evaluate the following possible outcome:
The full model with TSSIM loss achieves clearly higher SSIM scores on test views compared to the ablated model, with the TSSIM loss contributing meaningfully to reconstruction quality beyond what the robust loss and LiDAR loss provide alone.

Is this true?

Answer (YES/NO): YES